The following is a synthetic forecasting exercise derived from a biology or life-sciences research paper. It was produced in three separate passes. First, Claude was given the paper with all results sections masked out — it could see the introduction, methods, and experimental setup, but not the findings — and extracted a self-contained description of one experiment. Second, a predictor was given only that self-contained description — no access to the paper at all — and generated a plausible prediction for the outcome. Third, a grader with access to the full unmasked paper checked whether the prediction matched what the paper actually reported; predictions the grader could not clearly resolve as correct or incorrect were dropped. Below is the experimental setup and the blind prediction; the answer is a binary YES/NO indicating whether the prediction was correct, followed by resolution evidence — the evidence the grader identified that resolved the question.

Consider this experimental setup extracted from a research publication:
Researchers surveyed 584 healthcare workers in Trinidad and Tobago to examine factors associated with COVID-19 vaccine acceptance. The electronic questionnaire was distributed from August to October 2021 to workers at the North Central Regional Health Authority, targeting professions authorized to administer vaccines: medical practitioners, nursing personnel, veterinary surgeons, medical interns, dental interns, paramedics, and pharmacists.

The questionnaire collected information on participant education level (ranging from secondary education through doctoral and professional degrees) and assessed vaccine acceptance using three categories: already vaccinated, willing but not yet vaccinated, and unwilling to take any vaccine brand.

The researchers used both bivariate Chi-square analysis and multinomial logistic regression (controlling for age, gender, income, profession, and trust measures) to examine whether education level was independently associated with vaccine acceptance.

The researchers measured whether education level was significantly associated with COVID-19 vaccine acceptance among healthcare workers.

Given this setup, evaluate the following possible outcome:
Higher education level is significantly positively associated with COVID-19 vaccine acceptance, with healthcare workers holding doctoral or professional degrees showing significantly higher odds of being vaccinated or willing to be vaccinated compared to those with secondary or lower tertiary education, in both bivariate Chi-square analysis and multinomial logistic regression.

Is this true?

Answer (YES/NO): NO